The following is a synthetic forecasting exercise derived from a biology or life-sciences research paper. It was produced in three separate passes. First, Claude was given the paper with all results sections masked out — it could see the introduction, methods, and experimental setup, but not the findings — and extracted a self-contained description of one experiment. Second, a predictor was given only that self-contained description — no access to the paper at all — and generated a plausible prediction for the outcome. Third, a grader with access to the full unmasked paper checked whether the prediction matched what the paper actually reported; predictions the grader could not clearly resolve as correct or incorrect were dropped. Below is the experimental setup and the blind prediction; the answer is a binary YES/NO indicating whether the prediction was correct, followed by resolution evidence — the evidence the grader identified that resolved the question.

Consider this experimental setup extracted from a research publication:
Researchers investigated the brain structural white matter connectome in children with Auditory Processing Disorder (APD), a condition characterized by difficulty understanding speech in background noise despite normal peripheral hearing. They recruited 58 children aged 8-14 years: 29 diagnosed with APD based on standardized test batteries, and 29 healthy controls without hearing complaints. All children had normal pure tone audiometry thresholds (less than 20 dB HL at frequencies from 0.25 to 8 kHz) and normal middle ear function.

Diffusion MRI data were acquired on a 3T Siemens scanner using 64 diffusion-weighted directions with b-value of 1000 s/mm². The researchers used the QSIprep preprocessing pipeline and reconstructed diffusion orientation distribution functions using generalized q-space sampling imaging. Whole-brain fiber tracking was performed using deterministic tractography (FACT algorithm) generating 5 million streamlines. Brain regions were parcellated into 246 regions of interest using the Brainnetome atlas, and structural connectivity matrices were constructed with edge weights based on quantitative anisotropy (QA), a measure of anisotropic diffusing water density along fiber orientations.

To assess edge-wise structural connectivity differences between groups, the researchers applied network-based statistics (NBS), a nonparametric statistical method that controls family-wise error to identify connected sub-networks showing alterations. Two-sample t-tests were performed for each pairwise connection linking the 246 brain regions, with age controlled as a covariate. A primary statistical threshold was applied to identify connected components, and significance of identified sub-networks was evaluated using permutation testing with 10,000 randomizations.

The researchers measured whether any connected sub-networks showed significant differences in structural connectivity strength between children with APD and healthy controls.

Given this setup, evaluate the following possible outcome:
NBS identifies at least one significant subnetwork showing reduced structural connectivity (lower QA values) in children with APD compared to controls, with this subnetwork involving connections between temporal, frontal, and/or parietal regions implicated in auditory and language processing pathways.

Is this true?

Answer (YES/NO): NO